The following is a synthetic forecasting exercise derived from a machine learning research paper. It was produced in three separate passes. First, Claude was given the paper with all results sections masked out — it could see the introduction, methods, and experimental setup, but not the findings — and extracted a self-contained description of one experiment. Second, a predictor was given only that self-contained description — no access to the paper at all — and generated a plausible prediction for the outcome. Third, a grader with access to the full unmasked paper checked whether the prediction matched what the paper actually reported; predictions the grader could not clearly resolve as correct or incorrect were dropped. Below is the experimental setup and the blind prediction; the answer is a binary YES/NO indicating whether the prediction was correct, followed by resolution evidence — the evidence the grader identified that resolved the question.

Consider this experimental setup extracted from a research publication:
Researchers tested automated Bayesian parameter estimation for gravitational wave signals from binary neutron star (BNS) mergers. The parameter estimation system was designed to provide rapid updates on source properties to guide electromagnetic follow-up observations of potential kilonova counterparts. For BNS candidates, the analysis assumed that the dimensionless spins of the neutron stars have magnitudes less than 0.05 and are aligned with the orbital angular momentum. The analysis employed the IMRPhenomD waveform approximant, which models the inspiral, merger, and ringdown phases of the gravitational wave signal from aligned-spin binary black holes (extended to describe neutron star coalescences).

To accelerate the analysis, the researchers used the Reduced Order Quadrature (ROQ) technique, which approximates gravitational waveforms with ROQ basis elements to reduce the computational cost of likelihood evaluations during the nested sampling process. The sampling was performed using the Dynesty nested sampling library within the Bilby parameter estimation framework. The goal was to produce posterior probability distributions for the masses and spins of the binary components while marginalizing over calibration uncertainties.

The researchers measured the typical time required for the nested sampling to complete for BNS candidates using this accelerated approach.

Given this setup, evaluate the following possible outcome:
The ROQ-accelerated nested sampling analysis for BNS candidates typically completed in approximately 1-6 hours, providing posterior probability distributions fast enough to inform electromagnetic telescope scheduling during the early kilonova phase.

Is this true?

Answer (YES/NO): NO